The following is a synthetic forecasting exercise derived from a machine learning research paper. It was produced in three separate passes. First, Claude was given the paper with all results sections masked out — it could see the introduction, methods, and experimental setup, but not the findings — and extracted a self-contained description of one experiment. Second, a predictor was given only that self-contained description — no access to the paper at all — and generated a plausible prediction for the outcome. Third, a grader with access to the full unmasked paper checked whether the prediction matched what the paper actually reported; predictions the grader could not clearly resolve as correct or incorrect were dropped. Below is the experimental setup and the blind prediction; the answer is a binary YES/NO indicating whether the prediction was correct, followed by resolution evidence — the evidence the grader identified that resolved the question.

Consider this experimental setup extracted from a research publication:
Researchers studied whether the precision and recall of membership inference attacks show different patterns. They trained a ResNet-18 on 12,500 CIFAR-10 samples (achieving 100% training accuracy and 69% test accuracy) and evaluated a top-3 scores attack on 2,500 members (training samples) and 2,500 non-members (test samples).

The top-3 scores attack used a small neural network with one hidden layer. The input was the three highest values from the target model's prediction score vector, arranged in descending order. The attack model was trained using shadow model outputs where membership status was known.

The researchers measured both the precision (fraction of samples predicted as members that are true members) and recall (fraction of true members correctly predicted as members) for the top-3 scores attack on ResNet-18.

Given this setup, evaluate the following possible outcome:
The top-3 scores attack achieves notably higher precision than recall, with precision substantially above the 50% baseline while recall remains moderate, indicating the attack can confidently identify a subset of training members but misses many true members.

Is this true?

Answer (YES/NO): NO